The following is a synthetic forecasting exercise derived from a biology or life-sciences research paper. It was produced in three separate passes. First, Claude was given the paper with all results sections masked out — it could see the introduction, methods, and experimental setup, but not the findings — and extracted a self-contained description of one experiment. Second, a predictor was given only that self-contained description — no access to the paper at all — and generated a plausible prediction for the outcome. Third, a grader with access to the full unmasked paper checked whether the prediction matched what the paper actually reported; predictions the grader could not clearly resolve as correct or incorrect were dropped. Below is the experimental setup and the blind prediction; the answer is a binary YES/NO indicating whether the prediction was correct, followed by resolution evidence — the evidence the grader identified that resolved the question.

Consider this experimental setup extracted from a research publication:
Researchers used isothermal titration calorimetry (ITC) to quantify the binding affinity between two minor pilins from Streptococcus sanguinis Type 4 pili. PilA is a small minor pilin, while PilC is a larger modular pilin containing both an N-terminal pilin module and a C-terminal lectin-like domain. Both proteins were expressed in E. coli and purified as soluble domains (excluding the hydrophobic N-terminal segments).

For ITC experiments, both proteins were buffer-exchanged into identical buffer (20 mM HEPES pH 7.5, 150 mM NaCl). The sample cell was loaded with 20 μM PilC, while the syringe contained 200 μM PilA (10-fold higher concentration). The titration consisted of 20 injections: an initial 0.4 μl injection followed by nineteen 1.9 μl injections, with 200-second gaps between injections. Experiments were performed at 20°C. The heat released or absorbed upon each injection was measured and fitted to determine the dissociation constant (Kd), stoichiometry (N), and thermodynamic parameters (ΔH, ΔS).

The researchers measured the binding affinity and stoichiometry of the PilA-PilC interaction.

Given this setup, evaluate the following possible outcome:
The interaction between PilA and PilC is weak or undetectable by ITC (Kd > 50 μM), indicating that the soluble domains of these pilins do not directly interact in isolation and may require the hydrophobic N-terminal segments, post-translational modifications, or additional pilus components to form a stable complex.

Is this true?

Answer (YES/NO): NO